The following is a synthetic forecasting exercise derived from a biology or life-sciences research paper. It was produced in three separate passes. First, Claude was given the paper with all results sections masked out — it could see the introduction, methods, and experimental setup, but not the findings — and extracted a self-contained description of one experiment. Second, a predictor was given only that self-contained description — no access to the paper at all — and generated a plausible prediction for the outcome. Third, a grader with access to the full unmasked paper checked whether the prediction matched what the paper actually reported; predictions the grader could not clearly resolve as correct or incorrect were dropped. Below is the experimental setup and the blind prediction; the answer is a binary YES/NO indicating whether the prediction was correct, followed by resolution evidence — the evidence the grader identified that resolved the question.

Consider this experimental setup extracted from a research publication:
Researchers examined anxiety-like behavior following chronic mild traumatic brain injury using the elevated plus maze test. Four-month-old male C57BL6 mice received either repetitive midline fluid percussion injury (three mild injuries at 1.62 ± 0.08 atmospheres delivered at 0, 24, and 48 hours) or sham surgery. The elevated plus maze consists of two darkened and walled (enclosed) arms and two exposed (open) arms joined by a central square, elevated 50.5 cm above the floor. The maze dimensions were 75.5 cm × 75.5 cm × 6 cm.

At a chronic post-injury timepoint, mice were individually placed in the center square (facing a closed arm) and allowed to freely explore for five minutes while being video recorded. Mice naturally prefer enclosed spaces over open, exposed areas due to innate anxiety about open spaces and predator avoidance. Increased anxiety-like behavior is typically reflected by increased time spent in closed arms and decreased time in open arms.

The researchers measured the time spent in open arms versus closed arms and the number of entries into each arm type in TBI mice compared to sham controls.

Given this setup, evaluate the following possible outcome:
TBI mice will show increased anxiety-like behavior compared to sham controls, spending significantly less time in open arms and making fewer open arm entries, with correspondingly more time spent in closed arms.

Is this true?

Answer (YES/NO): NO